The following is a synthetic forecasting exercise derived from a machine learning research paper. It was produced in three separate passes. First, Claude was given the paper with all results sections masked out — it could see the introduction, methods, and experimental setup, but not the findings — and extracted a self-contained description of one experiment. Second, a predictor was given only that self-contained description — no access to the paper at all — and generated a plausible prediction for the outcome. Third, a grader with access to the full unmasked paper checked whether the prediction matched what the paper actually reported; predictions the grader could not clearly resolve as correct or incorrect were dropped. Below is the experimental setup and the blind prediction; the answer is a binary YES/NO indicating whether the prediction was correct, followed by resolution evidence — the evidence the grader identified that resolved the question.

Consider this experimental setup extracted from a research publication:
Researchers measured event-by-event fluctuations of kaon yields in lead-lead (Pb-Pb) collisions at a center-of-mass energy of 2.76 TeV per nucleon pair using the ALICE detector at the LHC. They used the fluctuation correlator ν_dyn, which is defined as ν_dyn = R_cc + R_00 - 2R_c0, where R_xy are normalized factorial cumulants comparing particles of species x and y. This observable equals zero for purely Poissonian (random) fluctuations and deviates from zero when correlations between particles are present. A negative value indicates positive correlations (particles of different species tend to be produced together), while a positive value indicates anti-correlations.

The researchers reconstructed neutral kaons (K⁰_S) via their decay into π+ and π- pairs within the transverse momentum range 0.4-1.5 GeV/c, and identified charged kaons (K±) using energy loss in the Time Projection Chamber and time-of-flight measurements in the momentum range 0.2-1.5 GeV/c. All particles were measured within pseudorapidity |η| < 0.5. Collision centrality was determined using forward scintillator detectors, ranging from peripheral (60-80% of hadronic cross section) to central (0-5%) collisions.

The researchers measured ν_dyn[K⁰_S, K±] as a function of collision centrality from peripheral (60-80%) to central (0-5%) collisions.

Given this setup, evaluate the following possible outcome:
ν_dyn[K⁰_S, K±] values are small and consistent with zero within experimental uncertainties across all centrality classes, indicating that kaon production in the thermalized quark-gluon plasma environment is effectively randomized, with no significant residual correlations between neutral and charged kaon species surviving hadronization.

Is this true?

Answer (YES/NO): NO